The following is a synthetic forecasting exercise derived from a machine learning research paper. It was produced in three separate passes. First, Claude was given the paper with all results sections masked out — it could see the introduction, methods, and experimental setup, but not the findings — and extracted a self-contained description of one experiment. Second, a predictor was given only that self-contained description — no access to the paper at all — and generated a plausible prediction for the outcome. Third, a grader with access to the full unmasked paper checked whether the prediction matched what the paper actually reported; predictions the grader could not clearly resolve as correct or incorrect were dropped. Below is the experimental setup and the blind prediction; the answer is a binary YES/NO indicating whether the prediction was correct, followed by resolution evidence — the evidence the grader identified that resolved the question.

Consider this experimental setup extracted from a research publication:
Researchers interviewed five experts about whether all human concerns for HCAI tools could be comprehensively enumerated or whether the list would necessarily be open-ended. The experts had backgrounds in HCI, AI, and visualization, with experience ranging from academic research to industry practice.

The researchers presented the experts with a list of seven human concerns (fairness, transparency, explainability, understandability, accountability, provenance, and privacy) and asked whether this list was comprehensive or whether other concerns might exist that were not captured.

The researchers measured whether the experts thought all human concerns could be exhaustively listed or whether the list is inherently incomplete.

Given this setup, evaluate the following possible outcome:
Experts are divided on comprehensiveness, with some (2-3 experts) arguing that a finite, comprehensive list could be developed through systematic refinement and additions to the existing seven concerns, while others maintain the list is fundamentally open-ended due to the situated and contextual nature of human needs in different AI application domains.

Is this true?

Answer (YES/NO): NO